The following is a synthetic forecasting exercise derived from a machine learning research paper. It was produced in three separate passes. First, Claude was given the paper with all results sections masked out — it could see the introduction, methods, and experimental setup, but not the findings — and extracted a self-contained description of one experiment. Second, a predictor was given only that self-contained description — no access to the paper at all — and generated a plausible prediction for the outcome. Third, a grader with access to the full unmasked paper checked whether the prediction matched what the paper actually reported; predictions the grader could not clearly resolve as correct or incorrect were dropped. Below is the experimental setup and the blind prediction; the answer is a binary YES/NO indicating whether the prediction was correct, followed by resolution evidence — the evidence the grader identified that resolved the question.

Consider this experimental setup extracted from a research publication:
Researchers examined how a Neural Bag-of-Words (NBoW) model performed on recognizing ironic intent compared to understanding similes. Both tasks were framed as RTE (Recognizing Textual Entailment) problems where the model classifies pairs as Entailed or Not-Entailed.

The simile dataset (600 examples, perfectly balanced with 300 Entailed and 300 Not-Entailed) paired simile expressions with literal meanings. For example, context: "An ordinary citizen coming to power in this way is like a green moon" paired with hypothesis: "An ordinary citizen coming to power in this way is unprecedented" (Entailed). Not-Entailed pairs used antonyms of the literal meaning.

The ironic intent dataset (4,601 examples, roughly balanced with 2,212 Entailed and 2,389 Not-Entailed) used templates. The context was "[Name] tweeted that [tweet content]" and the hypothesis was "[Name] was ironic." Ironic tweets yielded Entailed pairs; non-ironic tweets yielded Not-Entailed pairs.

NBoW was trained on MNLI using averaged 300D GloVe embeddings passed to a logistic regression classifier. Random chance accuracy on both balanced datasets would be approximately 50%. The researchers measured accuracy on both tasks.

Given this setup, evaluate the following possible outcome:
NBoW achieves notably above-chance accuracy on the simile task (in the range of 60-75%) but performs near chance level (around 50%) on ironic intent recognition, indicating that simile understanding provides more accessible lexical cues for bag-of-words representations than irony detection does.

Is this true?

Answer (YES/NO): NO